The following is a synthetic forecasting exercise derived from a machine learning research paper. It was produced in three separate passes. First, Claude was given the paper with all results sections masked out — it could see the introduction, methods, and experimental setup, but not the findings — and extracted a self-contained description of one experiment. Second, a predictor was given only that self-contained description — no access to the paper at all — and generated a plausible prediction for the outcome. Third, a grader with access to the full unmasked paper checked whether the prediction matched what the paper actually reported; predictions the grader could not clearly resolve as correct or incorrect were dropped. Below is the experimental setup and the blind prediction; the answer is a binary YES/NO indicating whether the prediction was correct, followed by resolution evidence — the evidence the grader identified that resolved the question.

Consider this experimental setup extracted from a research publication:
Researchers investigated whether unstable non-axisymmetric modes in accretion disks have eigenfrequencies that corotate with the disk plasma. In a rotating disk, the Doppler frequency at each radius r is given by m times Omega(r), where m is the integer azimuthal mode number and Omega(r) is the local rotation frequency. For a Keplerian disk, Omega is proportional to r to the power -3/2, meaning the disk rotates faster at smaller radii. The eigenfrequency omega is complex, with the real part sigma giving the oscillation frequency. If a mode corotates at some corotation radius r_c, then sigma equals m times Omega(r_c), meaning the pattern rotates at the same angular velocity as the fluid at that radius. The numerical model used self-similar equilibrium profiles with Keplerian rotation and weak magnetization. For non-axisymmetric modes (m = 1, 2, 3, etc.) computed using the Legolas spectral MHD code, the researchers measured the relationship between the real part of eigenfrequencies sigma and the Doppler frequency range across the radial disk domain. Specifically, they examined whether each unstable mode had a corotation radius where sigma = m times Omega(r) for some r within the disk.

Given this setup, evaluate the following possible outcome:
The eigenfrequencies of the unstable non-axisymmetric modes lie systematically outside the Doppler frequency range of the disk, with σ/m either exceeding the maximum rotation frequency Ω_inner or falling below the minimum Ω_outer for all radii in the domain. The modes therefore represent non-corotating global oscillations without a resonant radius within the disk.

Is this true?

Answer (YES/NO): NO